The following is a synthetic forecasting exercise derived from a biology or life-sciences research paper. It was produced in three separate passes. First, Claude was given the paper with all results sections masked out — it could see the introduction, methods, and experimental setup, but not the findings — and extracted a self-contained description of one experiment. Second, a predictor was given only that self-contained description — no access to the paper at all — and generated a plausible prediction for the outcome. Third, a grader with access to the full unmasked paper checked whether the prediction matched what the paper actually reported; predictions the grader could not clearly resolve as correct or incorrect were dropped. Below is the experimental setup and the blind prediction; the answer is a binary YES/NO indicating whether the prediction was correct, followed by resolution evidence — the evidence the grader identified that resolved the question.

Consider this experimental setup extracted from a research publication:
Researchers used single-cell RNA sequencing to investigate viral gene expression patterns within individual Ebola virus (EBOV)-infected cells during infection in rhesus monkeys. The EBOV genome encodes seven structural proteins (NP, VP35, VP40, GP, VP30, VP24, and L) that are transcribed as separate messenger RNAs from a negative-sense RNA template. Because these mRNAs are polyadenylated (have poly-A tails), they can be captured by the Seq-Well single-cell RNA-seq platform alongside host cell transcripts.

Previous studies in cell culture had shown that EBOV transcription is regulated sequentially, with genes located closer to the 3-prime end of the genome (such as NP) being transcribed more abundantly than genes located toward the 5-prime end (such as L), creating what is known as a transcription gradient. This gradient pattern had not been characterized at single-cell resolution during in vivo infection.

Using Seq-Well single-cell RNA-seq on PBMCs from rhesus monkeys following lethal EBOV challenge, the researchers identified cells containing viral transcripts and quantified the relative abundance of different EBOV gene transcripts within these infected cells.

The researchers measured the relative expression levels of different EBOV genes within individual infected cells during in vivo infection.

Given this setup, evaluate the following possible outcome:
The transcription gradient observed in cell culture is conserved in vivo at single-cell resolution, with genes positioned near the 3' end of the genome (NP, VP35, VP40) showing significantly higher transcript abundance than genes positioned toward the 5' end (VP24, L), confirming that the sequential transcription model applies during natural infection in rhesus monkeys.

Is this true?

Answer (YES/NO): NO